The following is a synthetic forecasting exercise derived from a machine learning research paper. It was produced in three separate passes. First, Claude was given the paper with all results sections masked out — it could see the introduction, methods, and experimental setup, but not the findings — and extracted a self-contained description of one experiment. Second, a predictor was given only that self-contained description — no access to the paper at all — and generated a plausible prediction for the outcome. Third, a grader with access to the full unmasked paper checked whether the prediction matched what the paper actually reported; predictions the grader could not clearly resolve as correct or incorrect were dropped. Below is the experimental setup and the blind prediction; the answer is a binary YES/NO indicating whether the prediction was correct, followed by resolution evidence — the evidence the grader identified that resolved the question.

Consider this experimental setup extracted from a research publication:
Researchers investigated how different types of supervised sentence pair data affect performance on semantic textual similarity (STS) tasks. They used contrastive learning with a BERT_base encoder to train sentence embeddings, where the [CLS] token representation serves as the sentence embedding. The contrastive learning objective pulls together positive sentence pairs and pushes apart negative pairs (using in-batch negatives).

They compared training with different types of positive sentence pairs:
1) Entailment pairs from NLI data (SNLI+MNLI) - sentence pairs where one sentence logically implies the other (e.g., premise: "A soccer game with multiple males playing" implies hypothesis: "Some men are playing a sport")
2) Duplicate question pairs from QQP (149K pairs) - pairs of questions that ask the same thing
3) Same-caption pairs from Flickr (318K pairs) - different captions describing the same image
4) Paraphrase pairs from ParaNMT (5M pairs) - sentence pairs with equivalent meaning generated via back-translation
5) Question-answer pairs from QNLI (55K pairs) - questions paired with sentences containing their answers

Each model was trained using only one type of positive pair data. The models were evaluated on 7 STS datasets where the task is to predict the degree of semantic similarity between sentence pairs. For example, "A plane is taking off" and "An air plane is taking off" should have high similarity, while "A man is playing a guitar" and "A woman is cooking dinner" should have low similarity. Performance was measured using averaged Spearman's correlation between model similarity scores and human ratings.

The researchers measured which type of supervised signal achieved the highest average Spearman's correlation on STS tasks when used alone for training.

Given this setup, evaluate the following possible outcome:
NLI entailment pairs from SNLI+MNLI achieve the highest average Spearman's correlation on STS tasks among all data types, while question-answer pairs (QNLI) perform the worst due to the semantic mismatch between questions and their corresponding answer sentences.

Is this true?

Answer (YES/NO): YES